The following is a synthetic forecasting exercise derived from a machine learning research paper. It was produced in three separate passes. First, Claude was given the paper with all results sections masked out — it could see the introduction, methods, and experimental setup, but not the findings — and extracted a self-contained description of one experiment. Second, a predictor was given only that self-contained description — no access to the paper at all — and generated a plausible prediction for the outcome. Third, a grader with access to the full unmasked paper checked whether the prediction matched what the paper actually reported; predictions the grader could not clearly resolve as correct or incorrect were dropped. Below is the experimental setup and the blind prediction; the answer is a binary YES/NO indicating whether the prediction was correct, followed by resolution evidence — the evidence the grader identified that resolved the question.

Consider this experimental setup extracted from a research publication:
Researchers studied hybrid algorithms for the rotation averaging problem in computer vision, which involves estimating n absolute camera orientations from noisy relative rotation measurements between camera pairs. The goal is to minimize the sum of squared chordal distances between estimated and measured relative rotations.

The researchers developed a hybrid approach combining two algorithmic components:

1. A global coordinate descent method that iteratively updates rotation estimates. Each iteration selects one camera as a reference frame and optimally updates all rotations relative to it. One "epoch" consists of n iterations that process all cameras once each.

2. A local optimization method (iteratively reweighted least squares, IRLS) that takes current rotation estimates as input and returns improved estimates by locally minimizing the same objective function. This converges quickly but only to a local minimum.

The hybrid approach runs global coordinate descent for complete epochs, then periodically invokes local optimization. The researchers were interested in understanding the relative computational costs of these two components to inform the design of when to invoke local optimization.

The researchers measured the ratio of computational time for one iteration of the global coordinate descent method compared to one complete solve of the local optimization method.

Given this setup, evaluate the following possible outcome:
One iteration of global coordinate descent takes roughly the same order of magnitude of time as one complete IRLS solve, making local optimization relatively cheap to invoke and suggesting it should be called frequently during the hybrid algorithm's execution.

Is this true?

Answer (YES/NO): NO